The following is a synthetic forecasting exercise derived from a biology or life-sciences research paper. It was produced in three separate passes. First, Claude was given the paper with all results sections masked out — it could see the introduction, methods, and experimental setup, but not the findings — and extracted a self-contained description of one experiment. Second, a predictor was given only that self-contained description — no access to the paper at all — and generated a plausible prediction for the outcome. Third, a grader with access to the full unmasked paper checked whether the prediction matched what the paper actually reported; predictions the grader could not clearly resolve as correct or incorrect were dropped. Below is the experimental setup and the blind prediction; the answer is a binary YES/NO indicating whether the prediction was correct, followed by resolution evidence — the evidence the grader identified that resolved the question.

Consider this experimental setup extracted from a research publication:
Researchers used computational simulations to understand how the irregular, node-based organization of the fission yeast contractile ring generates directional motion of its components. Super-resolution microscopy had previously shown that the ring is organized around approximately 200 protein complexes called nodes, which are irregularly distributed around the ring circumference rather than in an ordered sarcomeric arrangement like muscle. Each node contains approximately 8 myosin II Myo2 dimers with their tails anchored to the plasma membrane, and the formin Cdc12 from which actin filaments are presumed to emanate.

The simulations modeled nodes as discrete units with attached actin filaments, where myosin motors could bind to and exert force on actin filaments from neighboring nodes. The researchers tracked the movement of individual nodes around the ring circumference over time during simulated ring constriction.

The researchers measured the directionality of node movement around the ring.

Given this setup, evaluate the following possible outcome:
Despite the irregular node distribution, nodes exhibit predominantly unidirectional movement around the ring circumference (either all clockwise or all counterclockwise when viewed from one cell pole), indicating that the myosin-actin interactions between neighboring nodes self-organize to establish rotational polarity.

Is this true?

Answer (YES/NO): NO